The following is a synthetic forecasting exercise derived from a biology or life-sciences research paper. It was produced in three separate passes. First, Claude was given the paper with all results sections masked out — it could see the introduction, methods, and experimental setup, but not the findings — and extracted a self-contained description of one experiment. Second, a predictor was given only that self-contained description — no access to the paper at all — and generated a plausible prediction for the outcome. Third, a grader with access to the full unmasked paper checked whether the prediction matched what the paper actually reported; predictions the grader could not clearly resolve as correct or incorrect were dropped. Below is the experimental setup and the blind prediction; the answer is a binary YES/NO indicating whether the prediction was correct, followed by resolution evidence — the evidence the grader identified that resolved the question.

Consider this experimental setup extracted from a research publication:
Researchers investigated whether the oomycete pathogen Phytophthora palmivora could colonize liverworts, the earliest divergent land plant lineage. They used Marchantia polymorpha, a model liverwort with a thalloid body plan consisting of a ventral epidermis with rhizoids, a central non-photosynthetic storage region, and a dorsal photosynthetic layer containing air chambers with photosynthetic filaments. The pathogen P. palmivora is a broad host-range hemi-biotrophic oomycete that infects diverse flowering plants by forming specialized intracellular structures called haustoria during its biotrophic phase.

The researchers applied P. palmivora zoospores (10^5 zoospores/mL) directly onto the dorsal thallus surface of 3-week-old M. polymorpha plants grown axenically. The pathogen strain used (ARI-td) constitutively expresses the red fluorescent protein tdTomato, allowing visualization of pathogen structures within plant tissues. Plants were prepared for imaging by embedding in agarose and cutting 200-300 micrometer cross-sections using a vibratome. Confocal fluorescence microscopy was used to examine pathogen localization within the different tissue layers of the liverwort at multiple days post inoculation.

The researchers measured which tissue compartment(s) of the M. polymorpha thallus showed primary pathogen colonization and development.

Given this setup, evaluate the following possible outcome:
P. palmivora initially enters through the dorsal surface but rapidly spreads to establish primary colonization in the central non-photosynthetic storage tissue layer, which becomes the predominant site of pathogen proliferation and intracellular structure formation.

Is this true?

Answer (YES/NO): NO